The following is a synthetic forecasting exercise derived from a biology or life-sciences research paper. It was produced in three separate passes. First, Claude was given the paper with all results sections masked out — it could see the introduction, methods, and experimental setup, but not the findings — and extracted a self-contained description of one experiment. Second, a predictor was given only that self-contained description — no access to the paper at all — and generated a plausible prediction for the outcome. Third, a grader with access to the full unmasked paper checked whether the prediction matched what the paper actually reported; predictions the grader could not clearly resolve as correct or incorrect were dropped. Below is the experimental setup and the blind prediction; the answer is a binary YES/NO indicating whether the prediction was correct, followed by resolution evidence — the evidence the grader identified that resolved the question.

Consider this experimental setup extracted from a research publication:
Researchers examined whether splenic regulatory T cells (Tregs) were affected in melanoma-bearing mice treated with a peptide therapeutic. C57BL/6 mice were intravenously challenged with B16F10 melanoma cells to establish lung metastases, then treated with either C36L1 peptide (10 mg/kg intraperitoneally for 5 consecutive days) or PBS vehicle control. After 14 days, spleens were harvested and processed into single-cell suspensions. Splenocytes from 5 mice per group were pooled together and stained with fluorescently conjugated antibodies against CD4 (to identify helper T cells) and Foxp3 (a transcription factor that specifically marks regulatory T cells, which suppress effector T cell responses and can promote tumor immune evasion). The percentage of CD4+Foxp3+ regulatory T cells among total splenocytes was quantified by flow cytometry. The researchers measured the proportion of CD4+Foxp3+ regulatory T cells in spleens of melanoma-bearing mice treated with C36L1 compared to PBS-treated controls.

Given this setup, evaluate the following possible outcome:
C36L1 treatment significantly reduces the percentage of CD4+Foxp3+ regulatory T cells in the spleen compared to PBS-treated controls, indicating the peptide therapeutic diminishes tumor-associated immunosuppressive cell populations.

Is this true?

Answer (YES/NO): YES